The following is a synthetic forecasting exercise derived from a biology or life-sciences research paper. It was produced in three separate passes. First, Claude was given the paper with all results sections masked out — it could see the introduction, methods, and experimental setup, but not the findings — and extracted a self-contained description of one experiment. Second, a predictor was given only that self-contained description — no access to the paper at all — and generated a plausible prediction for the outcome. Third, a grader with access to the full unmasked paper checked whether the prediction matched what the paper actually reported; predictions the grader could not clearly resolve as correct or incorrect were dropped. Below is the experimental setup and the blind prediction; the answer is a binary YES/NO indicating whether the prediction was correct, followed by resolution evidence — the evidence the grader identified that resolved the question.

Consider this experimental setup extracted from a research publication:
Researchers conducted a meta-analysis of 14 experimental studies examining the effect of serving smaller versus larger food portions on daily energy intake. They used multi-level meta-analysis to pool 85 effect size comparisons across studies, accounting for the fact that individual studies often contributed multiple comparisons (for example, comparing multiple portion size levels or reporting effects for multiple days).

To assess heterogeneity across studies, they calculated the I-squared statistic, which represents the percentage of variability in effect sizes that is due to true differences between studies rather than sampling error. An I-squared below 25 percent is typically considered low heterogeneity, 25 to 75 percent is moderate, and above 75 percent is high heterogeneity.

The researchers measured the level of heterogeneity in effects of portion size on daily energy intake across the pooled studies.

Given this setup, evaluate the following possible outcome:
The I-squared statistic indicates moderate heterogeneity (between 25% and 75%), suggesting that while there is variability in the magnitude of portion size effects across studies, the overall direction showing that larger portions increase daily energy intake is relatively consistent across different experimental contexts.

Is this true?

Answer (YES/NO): NO